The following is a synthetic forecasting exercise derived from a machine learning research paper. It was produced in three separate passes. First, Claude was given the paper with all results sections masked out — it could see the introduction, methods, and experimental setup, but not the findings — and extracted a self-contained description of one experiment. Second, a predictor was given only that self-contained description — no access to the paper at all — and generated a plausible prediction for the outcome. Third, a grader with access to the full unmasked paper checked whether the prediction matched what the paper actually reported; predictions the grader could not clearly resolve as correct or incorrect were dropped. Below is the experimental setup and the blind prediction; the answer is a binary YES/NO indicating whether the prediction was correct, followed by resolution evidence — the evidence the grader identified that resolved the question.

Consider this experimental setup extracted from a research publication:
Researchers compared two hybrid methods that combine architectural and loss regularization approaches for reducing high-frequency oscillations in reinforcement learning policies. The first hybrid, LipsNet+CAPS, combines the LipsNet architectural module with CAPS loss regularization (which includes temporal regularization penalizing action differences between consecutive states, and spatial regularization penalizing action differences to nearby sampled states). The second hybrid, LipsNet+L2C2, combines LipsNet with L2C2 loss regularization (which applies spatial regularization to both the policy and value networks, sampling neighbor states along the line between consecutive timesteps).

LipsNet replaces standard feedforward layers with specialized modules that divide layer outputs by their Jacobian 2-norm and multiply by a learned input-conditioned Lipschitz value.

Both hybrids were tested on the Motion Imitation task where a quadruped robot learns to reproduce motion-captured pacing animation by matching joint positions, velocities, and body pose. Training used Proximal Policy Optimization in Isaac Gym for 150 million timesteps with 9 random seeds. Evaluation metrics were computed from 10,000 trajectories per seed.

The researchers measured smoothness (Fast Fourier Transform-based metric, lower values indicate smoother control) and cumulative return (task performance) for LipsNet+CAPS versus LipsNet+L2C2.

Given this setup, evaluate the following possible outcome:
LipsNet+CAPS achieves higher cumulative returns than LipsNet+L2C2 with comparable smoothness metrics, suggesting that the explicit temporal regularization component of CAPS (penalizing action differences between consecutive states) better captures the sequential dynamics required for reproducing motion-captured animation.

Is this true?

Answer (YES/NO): NO